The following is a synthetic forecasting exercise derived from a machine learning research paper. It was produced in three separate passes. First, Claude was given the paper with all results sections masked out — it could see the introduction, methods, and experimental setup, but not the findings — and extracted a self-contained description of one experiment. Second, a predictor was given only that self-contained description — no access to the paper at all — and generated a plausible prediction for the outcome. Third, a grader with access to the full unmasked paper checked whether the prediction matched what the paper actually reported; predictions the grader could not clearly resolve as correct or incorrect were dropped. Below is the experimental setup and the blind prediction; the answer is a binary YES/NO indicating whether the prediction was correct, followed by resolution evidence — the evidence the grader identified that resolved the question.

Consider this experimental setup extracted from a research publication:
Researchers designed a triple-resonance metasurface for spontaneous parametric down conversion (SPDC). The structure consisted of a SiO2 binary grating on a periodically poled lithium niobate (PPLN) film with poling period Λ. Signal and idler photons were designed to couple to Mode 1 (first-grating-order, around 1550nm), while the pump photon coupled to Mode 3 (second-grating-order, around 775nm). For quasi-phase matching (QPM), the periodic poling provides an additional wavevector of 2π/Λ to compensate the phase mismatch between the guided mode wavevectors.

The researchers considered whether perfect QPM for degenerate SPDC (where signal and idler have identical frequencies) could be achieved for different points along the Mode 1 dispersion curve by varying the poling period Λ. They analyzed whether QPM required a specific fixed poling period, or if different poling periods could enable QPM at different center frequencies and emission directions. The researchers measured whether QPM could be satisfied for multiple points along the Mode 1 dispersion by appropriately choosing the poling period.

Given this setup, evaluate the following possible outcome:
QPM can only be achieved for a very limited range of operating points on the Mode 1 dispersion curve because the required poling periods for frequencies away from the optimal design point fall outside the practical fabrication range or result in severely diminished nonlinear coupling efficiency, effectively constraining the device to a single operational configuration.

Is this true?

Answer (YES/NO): NO